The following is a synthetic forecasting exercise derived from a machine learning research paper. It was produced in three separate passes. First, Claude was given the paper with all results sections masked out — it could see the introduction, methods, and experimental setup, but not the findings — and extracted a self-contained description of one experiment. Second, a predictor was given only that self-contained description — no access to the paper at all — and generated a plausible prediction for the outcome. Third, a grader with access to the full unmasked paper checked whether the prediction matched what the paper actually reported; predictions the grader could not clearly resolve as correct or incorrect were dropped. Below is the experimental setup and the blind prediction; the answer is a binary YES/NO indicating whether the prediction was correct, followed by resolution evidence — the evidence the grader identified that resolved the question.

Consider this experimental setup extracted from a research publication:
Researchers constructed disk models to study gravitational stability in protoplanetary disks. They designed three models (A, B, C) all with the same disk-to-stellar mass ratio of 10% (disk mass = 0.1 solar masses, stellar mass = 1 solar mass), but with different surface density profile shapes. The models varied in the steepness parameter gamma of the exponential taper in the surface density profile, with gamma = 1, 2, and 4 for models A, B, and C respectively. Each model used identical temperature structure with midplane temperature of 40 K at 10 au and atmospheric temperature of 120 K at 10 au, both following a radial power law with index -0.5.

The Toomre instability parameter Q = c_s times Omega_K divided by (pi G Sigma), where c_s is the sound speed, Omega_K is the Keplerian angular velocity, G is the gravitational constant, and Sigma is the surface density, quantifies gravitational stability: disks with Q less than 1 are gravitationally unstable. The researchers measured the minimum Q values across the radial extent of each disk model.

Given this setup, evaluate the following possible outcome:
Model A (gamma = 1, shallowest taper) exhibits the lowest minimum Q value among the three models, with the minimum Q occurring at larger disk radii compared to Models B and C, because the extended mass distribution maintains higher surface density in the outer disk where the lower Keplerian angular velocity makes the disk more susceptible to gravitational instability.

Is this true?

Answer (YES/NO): NO